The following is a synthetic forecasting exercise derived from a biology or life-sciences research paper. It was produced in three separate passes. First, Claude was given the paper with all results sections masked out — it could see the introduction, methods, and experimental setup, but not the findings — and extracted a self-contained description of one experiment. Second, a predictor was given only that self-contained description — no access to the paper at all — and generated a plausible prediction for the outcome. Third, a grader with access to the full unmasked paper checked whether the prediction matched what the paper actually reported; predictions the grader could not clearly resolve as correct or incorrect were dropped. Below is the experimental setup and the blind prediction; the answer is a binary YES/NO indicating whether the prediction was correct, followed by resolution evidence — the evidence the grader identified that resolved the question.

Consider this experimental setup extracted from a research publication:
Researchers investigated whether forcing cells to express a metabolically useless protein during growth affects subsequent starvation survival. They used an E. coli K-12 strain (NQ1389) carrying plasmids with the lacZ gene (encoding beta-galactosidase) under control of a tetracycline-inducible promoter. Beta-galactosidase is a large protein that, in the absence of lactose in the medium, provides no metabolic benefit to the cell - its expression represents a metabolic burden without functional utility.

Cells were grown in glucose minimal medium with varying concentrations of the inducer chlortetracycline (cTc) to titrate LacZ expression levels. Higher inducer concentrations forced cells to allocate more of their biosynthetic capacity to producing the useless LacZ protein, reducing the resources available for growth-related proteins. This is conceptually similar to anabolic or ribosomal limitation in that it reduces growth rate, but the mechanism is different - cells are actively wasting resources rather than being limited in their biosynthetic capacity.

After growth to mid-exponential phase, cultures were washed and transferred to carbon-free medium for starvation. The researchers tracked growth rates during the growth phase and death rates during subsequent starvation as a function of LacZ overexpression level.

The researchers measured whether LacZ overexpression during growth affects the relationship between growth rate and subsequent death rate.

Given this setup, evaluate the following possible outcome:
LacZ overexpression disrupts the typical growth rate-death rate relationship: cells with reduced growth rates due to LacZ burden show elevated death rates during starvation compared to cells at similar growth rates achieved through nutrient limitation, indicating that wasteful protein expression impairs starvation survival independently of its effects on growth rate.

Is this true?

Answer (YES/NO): YES